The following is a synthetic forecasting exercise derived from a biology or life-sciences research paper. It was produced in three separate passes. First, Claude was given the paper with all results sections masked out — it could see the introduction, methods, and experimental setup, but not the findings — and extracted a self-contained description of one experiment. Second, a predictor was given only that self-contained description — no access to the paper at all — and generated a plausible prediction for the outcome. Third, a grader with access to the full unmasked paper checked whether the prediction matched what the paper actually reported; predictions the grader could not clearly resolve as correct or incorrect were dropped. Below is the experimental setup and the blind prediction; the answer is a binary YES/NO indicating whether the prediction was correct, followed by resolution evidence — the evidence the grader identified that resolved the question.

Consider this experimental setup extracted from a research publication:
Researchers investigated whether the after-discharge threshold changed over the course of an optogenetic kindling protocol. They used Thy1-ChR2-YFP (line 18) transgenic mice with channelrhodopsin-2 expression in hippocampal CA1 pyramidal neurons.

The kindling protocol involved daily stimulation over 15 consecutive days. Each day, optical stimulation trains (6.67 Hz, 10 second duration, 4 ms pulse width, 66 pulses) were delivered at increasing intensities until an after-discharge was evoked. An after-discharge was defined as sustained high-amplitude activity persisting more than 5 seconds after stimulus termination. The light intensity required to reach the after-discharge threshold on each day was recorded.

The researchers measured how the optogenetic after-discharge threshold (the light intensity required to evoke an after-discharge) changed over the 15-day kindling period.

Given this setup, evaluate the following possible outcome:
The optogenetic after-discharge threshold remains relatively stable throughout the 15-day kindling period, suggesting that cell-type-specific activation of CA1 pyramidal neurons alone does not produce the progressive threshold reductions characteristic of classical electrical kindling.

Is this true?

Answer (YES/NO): YES